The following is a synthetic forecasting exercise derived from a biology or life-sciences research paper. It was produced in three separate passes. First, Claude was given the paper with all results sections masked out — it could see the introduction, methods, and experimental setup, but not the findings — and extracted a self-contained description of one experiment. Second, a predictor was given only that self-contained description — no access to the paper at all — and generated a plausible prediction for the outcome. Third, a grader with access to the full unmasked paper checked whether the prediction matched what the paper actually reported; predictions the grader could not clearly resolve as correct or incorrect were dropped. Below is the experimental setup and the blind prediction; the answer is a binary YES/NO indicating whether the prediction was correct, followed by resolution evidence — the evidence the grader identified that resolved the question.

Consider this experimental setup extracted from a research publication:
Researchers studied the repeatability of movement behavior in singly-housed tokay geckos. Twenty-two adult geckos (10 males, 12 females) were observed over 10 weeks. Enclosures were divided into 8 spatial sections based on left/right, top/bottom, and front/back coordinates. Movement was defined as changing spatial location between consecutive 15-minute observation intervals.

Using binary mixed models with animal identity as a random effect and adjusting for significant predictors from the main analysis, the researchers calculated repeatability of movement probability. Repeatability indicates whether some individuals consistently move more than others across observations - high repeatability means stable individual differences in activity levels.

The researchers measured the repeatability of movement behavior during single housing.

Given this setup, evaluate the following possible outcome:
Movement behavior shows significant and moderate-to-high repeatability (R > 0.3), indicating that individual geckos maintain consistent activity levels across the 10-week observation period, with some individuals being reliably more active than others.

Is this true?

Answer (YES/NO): NO